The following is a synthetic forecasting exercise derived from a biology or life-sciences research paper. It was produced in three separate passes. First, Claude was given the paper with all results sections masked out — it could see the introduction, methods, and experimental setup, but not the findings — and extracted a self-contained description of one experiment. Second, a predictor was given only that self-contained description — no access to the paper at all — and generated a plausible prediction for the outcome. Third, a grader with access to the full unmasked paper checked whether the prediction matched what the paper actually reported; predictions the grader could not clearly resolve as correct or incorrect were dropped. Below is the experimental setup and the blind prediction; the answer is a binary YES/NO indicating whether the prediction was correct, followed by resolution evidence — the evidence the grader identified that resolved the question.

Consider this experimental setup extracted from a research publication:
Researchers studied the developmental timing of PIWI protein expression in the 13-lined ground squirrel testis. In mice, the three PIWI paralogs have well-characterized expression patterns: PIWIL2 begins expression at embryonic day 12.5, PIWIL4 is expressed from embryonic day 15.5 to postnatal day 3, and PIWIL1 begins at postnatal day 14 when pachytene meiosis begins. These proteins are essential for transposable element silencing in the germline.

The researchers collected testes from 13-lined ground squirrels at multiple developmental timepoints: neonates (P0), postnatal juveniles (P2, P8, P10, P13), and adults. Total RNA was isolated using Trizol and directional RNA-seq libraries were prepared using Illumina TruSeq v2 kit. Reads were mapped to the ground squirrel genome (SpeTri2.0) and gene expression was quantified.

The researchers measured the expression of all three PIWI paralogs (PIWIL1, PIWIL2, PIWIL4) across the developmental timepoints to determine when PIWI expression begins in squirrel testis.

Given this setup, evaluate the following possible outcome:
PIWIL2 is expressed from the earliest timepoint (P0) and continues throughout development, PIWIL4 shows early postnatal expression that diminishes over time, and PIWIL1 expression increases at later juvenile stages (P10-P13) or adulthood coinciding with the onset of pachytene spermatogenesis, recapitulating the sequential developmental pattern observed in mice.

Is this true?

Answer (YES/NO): NO